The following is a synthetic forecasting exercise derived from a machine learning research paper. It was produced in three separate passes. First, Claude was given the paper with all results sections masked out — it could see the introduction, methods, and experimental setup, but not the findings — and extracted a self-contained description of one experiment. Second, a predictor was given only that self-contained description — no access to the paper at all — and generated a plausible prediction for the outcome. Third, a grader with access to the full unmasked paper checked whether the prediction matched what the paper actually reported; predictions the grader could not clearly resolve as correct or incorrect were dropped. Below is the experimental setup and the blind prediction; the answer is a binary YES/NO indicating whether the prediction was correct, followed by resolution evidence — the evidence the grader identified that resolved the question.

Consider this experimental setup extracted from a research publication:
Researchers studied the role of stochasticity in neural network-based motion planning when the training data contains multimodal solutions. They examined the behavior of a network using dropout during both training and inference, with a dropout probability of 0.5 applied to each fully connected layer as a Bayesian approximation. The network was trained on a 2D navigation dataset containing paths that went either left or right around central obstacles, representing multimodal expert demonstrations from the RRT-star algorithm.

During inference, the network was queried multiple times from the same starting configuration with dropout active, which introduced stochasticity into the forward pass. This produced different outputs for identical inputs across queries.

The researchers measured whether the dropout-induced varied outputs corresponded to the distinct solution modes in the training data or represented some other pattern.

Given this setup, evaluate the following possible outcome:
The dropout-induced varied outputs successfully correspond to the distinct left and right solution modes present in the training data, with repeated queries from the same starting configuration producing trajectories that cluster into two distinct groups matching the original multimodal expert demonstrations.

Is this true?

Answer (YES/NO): NO